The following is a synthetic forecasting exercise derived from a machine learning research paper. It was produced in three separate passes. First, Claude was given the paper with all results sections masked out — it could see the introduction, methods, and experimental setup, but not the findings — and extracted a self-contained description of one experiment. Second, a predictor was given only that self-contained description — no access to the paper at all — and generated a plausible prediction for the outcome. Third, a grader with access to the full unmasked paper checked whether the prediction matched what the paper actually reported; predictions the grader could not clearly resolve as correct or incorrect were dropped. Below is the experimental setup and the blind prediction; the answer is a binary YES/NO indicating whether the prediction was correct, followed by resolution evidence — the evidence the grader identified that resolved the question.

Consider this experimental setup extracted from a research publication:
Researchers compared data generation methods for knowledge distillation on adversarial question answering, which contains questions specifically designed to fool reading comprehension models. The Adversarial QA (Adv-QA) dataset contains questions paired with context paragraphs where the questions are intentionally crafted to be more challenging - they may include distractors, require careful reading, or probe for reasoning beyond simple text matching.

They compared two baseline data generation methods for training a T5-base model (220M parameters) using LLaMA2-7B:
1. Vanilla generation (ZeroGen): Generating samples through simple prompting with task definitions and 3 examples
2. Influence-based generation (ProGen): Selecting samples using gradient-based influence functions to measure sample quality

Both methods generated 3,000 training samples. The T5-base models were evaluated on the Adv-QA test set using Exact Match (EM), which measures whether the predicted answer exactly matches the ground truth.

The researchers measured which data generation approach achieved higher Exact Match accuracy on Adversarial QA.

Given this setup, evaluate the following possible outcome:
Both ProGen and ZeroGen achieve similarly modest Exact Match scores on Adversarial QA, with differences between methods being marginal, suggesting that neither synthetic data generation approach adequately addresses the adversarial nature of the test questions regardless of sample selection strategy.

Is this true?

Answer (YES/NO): YES